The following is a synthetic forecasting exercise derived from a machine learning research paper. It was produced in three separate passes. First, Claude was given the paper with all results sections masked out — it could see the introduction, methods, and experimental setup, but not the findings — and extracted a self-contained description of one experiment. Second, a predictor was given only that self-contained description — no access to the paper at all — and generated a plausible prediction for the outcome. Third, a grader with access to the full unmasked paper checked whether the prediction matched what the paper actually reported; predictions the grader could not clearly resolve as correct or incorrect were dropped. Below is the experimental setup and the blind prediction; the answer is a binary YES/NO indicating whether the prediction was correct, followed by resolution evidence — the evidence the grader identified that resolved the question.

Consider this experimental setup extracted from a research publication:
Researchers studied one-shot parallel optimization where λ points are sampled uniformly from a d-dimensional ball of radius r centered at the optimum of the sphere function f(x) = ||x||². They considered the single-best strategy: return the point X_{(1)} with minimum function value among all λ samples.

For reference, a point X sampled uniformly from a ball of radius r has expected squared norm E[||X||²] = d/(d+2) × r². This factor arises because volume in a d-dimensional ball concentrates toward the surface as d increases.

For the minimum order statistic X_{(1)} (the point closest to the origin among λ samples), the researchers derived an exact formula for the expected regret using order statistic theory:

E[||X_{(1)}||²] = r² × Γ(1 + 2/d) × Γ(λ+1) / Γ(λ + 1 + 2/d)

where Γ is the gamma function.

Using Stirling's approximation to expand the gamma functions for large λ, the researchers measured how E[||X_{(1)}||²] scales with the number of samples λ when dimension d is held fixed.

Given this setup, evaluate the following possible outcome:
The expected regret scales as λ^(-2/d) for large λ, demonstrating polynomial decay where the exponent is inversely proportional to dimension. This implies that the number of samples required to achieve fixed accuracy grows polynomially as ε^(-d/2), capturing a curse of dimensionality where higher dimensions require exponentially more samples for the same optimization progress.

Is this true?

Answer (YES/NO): YES